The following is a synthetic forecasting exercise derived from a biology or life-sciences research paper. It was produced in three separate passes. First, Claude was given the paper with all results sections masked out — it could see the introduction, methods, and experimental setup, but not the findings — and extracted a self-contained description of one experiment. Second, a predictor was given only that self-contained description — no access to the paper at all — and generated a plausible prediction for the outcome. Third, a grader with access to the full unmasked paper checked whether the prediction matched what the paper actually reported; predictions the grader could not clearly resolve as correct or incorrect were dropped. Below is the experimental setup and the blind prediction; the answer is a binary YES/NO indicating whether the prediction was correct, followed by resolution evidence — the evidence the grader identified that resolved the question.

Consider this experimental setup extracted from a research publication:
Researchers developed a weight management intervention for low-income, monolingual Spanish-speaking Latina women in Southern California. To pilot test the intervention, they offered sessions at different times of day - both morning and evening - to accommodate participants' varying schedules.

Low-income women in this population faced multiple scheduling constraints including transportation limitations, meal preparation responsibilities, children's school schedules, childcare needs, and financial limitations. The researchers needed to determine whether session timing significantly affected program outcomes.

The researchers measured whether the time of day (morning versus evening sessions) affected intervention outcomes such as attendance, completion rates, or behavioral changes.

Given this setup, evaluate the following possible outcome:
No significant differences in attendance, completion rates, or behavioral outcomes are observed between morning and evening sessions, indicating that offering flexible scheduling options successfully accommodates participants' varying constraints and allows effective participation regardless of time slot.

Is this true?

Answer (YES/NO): YES